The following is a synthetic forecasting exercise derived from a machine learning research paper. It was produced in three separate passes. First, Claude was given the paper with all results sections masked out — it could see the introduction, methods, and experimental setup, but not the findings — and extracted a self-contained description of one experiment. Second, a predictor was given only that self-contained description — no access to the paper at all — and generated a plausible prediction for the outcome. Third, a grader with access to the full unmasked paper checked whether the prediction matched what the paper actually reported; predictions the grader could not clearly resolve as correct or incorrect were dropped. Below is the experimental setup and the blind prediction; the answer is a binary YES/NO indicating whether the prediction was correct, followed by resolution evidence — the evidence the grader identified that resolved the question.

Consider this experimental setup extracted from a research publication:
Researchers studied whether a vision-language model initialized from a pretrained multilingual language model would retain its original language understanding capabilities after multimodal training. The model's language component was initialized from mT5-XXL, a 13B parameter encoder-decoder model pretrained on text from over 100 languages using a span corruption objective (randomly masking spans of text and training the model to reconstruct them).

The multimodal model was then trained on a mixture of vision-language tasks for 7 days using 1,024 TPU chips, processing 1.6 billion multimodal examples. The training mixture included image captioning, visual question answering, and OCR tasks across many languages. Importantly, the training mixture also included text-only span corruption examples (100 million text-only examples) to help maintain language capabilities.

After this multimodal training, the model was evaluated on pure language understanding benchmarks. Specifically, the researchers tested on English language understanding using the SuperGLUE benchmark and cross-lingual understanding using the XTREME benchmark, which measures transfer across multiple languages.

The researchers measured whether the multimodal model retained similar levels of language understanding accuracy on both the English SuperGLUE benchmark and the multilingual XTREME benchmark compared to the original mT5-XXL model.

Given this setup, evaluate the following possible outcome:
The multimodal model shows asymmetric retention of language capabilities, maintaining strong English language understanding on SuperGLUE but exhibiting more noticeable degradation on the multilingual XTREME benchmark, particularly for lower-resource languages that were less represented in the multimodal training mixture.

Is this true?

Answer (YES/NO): NO